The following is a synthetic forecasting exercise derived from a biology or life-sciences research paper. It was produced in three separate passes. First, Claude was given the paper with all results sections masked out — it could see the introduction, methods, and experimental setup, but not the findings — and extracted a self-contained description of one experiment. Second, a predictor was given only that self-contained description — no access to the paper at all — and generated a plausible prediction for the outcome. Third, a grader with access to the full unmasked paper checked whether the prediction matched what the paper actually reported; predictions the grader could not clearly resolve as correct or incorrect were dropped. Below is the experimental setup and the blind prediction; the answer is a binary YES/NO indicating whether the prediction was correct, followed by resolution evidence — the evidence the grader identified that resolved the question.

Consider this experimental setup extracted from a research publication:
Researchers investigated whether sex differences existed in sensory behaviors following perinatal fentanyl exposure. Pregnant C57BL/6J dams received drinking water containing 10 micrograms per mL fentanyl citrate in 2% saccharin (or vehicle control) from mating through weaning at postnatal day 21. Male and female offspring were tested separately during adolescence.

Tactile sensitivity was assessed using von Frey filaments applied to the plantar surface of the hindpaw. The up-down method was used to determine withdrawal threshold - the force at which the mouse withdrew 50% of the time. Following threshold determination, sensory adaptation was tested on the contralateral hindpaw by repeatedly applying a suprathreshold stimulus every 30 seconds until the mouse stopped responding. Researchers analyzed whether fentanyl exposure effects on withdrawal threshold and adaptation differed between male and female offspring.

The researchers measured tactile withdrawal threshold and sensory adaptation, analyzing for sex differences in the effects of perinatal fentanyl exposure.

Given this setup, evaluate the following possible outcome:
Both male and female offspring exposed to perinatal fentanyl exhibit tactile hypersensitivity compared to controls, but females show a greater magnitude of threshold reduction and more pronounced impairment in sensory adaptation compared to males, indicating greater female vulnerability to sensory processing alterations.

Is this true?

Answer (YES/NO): NO